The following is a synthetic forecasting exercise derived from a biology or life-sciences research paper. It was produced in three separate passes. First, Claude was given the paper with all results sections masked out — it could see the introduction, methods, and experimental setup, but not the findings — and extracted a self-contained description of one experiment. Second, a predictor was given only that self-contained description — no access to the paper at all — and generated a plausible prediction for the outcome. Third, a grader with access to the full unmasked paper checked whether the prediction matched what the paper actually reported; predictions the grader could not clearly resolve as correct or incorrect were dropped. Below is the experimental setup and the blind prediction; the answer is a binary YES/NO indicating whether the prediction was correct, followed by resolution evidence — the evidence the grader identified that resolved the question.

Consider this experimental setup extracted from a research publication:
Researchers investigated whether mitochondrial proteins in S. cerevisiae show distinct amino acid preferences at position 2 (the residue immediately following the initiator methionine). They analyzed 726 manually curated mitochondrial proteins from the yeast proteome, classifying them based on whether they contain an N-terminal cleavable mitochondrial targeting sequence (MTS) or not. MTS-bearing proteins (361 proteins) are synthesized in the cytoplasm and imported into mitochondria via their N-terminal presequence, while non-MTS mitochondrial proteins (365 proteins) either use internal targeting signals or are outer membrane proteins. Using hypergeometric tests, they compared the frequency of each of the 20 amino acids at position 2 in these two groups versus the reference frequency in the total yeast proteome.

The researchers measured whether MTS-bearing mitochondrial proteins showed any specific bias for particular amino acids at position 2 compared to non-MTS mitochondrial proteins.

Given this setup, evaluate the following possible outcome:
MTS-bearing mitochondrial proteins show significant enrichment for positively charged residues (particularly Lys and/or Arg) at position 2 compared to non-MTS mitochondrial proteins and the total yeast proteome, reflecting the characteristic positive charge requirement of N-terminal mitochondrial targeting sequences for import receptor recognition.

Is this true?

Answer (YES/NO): NO